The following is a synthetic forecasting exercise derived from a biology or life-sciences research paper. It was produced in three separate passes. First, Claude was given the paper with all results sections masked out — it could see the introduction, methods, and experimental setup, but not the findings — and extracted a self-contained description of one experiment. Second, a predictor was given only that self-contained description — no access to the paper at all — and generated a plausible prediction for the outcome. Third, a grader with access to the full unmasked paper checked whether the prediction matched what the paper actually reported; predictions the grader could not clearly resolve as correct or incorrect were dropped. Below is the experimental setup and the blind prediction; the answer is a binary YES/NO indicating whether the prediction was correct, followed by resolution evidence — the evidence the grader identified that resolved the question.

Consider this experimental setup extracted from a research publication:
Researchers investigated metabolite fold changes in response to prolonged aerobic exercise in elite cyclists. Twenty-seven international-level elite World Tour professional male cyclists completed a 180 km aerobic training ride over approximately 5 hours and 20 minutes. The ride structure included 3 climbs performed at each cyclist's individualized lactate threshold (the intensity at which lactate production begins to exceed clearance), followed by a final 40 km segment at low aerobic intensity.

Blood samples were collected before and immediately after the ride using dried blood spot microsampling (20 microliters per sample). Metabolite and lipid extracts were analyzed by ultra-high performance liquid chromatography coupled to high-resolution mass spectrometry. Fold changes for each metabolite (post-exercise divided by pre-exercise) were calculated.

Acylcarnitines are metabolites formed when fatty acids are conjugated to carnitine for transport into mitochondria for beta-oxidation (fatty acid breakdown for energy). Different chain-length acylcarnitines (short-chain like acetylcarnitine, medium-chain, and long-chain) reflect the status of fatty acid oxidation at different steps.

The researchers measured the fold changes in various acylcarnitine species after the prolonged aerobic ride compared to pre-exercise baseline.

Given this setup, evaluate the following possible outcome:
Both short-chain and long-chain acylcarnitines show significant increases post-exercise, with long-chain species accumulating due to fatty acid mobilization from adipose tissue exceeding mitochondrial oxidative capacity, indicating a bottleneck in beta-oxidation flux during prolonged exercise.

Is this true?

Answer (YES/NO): NO